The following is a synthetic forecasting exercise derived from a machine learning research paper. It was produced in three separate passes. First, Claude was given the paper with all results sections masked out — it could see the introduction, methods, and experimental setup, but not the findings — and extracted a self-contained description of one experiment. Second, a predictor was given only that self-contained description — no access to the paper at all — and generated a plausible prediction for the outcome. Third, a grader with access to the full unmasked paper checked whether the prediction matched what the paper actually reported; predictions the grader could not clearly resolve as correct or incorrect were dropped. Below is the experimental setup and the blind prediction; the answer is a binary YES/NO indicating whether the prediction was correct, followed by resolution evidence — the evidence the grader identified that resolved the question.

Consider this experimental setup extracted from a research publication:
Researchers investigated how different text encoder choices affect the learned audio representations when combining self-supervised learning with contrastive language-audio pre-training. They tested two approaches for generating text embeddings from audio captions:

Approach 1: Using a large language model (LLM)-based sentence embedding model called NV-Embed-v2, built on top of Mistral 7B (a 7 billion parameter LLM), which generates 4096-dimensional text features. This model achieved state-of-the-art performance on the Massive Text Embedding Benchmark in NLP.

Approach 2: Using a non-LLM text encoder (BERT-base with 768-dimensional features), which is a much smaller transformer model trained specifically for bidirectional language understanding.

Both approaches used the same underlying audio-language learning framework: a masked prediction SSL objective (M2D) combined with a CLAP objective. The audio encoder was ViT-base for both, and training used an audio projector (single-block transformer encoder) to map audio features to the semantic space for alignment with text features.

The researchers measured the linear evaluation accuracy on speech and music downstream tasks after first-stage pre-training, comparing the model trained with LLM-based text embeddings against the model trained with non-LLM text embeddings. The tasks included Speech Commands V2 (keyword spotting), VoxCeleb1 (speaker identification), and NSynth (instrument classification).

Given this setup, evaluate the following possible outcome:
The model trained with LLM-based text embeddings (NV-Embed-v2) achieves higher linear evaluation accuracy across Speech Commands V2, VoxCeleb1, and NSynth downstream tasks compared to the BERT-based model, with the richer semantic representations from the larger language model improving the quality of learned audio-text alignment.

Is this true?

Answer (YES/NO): NO